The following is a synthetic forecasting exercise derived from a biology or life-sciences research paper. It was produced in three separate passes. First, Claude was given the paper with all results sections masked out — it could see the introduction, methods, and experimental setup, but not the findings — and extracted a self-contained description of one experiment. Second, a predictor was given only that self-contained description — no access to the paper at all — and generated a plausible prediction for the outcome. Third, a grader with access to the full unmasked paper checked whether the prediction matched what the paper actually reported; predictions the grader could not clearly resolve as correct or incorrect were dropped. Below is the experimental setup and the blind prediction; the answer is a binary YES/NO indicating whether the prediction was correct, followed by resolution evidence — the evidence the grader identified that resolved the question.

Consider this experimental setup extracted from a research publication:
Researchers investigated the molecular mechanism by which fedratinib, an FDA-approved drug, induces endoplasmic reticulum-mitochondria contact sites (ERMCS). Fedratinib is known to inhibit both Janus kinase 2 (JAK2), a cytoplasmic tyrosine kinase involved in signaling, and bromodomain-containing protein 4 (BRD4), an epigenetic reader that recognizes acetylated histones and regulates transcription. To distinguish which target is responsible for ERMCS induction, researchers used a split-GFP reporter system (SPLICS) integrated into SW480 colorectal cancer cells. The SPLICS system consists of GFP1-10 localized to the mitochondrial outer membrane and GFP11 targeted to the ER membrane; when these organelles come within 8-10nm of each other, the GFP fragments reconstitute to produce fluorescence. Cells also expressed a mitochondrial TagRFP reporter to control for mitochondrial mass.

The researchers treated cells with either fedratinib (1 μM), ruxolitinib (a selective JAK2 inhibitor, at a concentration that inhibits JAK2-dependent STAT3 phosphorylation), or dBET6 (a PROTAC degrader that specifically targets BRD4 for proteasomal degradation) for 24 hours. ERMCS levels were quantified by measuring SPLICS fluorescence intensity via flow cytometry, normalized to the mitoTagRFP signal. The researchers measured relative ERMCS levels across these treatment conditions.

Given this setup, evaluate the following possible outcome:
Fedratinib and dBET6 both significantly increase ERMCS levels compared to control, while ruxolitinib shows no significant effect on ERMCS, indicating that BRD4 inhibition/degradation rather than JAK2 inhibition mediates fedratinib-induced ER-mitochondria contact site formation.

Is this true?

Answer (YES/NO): YES